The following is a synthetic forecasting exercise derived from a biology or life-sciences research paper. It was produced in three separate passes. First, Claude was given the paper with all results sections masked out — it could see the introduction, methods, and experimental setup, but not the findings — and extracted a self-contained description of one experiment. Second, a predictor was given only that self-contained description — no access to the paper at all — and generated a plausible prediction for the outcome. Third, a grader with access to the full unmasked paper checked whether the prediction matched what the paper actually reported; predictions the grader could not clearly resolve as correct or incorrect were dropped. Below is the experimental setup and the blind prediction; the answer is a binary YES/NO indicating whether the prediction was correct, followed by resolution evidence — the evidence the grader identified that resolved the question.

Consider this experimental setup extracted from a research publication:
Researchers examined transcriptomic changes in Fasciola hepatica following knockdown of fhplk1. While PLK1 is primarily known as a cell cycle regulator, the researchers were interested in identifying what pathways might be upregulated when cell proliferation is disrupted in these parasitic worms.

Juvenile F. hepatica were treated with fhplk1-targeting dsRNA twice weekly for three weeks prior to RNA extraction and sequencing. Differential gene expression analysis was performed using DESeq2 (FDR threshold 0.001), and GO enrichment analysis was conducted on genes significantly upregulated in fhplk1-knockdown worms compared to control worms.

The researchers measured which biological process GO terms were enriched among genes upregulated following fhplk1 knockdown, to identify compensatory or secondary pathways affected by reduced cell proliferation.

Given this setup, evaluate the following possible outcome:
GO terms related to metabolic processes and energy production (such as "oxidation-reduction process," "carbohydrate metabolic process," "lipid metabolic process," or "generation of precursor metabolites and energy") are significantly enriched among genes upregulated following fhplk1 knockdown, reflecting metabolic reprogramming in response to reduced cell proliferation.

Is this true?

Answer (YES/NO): NO